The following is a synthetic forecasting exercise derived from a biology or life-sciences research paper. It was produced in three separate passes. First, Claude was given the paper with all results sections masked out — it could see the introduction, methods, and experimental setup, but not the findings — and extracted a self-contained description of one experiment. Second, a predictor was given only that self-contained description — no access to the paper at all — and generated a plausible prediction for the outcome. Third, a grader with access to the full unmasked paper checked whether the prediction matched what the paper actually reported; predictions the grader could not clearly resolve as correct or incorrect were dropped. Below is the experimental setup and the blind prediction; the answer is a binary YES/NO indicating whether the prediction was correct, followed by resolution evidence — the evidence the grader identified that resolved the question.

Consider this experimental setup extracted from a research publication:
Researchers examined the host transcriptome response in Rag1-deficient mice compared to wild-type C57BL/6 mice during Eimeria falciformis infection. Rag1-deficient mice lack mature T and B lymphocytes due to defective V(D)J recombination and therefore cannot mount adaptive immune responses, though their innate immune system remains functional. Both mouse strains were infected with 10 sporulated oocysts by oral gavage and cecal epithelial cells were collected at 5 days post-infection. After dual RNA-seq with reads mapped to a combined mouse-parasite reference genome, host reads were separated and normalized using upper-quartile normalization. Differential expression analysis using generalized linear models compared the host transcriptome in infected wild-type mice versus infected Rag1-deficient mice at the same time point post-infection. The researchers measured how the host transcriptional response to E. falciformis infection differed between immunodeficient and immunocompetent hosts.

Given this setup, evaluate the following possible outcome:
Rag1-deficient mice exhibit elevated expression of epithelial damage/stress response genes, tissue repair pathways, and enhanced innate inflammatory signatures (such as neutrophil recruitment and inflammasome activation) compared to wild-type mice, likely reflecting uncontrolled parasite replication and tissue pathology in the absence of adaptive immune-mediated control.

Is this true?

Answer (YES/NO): NO